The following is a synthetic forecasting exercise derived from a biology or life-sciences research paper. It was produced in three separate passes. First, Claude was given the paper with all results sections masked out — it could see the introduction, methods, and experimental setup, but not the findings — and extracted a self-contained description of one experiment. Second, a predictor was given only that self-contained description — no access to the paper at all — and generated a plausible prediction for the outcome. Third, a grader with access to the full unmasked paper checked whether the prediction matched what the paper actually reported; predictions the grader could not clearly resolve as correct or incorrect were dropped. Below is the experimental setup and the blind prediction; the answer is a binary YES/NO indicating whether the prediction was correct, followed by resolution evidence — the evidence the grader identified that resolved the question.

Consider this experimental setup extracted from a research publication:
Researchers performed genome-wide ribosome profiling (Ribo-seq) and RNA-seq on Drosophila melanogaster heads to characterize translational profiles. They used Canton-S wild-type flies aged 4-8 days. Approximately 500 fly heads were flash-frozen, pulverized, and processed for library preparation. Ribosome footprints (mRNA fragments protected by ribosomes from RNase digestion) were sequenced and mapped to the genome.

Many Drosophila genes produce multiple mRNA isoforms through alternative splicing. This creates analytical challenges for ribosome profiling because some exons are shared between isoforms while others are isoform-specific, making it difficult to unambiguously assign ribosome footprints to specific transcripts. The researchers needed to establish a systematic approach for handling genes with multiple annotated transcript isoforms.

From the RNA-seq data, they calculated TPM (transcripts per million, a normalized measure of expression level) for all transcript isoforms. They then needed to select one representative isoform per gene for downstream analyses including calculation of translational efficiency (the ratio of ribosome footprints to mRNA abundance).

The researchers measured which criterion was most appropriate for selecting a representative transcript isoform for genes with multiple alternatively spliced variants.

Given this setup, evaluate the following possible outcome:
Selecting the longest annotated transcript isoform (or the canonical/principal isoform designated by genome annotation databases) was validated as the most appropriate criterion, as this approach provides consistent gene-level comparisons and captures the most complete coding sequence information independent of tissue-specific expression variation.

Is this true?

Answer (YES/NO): NO